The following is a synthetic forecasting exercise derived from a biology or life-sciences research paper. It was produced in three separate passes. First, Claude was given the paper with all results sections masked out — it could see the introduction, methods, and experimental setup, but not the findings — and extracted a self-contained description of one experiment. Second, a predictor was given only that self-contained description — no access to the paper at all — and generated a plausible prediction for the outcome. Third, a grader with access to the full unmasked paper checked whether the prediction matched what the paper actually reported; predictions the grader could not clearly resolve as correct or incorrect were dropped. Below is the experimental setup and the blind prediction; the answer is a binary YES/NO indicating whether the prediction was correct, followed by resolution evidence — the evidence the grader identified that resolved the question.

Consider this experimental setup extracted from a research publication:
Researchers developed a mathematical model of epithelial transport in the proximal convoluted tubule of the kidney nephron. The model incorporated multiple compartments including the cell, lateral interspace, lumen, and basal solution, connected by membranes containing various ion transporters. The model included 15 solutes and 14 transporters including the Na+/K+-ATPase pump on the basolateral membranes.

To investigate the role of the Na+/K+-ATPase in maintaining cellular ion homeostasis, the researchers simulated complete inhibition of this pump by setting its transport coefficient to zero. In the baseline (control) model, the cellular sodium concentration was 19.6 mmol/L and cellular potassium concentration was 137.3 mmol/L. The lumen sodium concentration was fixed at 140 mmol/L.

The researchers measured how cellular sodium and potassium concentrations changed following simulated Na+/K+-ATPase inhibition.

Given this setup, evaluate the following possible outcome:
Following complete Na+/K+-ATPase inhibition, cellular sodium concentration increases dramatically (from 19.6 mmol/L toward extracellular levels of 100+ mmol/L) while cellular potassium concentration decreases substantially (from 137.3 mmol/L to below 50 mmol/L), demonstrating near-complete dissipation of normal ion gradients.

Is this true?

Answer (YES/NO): YES